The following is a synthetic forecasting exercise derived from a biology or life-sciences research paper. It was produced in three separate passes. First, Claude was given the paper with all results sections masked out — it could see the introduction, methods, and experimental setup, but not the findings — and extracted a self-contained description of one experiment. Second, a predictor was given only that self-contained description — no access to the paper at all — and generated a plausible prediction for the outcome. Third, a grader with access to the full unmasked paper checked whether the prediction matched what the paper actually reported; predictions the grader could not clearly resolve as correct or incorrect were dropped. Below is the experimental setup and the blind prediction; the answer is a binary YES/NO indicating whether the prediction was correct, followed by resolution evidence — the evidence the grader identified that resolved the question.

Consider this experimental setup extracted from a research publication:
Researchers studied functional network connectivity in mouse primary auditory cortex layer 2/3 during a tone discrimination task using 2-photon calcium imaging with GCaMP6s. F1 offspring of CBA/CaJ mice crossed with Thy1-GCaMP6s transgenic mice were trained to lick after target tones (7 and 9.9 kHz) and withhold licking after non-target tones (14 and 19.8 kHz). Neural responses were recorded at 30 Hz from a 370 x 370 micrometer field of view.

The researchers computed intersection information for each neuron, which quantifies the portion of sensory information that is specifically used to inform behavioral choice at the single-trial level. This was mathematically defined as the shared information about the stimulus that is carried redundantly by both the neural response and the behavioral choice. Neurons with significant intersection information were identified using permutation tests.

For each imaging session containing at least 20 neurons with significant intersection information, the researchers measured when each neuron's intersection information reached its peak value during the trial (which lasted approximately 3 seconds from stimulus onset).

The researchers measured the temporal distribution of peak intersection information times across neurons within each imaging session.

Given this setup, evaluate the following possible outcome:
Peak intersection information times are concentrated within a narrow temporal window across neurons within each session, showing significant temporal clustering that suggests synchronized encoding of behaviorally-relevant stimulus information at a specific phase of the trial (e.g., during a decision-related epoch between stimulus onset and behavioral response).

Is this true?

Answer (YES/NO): NO